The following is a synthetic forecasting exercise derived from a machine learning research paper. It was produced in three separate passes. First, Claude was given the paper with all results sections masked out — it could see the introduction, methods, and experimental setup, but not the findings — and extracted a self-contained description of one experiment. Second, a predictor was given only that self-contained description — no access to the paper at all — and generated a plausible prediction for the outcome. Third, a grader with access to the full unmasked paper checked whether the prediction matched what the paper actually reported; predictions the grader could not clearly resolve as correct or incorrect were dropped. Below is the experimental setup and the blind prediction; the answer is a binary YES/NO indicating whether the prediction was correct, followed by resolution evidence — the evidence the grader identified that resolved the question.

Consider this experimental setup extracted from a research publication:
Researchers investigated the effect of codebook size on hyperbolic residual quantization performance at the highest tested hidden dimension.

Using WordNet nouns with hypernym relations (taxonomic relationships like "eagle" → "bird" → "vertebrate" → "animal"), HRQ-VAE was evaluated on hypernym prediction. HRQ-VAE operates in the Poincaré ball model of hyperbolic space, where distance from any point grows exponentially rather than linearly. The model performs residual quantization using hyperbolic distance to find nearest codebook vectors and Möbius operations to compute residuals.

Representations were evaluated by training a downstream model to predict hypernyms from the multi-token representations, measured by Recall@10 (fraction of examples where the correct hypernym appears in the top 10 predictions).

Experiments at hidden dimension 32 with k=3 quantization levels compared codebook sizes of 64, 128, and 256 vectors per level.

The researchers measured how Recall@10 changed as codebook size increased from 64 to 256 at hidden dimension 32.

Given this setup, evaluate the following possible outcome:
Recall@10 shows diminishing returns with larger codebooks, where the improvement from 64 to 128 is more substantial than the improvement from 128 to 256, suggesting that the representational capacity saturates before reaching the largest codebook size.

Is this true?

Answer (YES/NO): NO